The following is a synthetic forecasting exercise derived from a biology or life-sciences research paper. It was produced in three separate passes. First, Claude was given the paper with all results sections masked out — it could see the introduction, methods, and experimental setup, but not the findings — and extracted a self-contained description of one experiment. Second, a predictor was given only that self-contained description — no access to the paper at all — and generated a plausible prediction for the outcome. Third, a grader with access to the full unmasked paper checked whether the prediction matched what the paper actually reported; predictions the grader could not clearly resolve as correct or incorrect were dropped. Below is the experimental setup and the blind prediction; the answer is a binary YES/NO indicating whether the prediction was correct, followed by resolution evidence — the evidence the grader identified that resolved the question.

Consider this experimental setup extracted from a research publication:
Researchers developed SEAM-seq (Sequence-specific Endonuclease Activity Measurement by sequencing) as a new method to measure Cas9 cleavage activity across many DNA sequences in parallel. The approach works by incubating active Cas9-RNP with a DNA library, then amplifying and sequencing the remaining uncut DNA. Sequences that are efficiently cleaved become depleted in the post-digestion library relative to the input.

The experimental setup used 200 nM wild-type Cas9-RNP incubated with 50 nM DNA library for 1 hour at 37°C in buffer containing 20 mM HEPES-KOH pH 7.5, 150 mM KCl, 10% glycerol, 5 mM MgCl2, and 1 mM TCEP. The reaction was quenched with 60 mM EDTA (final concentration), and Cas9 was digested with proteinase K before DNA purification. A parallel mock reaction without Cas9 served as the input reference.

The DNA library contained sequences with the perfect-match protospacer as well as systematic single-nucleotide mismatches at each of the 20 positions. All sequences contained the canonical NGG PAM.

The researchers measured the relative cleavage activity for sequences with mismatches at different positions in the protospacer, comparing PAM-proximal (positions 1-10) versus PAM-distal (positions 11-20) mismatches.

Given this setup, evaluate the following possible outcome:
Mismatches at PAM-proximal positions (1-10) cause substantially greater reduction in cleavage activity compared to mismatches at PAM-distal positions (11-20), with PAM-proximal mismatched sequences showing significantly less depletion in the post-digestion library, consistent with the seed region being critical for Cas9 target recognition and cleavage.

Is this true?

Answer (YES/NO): NO